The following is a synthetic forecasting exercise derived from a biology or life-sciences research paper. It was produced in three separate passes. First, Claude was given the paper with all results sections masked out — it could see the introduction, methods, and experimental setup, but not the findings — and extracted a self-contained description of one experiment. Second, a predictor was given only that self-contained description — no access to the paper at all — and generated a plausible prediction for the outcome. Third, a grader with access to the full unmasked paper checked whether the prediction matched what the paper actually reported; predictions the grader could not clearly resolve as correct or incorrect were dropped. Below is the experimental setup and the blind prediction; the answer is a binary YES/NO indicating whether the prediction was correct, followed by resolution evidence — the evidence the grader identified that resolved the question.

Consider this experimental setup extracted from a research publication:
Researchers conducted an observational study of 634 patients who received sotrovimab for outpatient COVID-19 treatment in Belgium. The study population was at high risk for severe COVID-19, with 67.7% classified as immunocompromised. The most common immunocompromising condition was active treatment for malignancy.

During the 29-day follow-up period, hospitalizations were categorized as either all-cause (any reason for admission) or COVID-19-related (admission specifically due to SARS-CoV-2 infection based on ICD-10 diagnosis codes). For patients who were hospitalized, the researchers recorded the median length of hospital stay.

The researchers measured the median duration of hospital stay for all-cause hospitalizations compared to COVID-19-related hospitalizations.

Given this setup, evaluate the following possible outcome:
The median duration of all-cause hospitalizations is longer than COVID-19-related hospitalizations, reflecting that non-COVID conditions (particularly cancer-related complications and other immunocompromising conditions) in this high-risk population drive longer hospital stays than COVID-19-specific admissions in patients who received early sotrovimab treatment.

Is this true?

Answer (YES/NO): NO